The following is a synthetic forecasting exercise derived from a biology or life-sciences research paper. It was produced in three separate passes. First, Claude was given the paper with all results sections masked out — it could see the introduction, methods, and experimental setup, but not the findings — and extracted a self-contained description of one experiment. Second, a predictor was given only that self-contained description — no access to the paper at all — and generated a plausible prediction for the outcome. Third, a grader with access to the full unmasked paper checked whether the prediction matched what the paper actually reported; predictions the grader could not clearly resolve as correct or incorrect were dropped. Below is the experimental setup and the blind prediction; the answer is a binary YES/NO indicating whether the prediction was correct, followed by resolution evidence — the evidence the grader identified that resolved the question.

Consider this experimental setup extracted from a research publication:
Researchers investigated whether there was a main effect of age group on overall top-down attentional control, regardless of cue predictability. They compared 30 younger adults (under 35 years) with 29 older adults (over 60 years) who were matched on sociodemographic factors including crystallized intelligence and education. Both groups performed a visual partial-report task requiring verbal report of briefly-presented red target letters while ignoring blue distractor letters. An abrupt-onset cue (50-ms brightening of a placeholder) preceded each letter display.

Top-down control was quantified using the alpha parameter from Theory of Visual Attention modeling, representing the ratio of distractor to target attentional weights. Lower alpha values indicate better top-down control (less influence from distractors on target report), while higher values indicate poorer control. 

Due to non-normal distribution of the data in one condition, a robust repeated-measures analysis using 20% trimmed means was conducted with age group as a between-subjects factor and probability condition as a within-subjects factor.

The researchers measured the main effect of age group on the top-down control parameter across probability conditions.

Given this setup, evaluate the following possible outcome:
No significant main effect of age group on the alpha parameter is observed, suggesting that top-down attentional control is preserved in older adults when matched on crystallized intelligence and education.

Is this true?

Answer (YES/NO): YES